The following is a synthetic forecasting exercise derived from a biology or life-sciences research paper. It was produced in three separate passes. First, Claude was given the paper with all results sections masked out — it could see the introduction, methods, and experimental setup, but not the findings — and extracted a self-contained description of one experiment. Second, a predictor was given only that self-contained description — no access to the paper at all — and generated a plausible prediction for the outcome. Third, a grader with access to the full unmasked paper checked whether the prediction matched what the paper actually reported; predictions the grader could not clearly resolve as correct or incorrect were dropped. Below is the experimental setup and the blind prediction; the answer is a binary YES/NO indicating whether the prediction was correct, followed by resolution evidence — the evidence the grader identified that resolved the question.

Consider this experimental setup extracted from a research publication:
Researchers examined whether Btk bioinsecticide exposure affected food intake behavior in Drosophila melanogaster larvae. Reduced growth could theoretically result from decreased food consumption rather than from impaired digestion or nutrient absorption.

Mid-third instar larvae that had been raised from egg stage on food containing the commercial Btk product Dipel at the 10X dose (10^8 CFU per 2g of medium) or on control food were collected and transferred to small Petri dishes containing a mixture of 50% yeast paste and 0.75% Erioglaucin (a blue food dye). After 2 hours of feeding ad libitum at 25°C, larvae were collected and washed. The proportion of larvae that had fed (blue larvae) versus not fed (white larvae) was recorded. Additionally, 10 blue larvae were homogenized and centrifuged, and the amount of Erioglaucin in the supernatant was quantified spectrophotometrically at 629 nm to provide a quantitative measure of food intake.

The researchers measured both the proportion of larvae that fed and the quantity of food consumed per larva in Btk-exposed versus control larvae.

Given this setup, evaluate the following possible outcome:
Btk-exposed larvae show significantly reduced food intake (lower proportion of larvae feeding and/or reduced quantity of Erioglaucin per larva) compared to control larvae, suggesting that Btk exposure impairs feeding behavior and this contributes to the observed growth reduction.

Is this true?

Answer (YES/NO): NO